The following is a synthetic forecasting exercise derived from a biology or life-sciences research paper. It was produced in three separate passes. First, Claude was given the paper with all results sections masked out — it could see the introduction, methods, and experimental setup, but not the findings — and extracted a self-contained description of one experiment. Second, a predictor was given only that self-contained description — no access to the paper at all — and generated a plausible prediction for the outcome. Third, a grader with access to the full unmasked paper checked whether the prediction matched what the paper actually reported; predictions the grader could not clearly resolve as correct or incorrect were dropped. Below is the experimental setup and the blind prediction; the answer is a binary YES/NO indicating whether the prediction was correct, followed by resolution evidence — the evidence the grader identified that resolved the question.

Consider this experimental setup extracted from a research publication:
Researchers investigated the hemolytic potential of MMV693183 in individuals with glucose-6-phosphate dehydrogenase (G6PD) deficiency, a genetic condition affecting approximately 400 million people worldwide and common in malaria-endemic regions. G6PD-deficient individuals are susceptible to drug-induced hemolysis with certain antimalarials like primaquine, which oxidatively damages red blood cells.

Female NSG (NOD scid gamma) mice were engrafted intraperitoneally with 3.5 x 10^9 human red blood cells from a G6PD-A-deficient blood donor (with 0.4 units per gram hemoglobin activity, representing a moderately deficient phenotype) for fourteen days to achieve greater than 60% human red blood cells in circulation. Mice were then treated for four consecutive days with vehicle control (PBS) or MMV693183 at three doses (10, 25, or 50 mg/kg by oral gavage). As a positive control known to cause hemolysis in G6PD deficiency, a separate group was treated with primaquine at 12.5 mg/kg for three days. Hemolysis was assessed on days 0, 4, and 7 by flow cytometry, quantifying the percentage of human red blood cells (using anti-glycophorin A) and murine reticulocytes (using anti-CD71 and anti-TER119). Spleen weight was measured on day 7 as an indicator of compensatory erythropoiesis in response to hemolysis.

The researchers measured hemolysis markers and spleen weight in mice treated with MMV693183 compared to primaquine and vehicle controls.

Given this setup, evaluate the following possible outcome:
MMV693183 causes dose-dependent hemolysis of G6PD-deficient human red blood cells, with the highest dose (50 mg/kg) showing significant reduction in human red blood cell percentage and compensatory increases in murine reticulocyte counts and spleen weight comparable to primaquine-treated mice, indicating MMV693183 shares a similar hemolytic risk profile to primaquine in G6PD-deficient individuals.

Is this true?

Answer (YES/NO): NO